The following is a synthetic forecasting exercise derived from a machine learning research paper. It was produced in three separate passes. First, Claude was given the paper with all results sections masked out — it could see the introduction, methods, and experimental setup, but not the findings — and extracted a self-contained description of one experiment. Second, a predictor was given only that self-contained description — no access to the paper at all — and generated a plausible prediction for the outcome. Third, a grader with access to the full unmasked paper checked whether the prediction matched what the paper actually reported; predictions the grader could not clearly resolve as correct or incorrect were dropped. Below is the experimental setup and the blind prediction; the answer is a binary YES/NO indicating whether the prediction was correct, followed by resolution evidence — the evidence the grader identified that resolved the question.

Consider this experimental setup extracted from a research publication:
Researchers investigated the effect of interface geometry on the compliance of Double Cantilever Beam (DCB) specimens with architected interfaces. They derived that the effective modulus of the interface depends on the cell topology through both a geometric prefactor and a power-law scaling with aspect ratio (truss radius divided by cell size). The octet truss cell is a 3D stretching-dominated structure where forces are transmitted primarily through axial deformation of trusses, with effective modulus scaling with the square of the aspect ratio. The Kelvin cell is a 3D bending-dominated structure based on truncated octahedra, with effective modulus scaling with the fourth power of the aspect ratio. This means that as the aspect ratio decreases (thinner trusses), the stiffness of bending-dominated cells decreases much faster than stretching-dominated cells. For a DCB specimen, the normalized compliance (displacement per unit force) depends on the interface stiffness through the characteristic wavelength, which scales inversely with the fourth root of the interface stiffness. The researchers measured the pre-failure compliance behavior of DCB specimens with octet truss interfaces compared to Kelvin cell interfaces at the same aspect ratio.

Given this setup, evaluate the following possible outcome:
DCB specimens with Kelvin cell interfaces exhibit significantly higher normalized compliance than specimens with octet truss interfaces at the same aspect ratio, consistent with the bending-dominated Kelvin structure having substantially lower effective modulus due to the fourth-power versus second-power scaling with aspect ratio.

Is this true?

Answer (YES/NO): NO